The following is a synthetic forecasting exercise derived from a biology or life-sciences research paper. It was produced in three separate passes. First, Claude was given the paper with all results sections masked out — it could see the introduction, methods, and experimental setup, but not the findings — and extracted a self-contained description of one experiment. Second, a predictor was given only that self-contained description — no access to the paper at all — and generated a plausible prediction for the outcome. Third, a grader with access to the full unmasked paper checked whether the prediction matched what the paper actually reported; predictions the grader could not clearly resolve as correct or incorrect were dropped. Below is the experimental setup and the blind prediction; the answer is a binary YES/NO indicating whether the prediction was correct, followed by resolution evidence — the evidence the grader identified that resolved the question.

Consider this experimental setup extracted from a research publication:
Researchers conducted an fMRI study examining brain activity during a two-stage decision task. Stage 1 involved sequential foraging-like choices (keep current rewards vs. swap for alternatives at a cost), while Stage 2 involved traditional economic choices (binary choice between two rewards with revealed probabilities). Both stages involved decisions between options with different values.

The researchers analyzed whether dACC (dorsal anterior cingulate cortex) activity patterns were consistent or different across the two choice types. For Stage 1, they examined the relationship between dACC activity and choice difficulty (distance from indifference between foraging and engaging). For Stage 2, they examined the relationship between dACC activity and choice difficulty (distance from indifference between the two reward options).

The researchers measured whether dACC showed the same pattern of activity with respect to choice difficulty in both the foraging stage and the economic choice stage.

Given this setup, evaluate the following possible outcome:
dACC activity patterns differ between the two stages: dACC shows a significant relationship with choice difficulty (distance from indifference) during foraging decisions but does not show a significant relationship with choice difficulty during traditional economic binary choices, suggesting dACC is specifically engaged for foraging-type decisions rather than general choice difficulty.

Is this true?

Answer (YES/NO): NO